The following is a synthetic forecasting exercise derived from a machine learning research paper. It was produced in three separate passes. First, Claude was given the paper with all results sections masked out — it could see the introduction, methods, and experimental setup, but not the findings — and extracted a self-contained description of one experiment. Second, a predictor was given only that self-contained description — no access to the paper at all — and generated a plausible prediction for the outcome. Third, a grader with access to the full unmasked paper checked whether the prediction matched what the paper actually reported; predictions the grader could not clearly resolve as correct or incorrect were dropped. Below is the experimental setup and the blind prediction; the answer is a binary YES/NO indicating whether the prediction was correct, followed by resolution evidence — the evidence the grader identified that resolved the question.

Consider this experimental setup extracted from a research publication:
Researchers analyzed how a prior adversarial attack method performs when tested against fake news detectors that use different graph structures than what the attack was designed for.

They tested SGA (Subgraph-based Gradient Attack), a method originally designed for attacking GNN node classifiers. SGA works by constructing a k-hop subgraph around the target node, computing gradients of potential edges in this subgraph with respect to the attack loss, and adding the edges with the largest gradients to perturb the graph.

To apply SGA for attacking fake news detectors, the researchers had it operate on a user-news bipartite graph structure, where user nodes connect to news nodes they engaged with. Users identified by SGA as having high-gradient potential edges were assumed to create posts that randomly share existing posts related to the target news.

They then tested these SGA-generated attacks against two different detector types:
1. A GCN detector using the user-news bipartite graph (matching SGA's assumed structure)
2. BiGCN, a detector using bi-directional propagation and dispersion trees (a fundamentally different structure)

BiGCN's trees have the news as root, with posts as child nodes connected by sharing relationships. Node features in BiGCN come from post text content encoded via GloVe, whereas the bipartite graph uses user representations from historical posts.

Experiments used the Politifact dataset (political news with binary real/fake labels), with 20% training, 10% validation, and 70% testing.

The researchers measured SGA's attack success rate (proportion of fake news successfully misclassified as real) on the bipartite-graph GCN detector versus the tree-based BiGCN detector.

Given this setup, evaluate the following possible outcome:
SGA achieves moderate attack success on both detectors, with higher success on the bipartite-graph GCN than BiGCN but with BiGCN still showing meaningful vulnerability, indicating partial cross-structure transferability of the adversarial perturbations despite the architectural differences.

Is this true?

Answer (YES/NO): NO